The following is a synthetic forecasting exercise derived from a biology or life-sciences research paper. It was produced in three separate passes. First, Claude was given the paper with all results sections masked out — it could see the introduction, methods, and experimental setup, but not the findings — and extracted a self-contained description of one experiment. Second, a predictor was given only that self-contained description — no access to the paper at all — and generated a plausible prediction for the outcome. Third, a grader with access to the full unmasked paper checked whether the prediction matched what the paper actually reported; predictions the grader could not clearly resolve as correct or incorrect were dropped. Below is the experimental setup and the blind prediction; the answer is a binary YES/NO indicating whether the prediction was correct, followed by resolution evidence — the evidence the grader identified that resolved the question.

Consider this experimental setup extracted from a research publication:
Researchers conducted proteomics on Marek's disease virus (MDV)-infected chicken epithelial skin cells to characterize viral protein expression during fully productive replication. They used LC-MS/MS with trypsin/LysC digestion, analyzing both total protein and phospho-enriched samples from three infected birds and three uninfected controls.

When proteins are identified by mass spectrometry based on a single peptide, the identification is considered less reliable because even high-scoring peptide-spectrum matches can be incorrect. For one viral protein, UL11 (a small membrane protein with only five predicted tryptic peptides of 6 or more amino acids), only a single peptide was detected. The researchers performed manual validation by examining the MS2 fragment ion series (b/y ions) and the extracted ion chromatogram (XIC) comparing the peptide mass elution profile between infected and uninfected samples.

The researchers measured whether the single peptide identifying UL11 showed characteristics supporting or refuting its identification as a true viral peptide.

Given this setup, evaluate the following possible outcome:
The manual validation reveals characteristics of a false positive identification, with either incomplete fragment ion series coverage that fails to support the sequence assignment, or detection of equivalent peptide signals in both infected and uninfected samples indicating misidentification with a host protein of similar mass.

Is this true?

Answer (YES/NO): NO